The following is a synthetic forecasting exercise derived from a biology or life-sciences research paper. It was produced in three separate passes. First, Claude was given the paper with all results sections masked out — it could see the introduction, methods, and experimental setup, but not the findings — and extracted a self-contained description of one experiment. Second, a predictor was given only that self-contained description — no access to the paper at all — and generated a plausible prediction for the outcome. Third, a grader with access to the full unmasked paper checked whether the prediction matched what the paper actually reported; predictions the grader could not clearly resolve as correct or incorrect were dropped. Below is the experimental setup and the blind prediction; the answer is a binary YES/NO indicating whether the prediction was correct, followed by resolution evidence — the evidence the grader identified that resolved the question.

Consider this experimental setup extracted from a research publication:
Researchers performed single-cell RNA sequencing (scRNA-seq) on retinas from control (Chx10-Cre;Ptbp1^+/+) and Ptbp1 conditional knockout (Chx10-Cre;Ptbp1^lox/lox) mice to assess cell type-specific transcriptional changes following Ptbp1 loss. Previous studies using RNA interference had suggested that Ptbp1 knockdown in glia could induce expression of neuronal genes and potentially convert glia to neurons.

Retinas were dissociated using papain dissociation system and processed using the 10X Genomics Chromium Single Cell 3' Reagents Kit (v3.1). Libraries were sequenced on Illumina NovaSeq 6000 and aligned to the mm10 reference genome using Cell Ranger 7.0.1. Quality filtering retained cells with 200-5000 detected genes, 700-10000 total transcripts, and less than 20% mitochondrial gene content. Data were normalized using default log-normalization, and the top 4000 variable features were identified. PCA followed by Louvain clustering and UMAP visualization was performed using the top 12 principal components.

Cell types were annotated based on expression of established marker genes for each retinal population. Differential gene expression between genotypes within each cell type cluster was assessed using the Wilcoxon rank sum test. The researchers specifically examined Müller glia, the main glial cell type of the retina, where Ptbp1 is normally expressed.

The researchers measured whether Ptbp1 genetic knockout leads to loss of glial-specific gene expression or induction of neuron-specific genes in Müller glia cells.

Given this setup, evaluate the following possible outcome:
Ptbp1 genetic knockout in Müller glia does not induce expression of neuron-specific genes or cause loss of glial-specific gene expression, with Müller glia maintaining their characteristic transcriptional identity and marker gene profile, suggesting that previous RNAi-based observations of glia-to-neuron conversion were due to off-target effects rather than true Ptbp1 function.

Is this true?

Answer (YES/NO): YES